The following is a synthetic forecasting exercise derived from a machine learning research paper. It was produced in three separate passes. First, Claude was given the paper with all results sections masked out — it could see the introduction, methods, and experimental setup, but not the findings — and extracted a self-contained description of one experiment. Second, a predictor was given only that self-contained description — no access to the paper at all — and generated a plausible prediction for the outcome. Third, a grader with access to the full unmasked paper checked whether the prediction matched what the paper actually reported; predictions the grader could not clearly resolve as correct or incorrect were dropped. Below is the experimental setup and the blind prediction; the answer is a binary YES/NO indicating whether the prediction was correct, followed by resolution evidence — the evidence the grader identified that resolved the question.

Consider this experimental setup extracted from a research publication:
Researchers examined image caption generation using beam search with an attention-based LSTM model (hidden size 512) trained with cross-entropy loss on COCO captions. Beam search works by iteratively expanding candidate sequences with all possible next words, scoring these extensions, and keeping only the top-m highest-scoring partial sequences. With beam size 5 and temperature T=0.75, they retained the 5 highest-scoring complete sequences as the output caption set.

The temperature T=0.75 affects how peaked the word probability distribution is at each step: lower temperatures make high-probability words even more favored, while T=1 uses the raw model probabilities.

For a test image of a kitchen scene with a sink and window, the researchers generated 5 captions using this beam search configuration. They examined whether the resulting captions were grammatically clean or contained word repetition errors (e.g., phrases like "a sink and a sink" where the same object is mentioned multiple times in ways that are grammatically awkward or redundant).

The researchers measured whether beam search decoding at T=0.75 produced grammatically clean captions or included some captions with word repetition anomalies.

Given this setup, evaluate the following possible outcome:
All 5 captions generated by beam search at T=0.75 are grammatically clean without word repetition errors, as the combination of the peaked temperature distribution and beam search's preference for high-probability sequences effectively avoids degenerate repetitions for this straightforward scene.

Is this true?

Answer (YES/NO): NO